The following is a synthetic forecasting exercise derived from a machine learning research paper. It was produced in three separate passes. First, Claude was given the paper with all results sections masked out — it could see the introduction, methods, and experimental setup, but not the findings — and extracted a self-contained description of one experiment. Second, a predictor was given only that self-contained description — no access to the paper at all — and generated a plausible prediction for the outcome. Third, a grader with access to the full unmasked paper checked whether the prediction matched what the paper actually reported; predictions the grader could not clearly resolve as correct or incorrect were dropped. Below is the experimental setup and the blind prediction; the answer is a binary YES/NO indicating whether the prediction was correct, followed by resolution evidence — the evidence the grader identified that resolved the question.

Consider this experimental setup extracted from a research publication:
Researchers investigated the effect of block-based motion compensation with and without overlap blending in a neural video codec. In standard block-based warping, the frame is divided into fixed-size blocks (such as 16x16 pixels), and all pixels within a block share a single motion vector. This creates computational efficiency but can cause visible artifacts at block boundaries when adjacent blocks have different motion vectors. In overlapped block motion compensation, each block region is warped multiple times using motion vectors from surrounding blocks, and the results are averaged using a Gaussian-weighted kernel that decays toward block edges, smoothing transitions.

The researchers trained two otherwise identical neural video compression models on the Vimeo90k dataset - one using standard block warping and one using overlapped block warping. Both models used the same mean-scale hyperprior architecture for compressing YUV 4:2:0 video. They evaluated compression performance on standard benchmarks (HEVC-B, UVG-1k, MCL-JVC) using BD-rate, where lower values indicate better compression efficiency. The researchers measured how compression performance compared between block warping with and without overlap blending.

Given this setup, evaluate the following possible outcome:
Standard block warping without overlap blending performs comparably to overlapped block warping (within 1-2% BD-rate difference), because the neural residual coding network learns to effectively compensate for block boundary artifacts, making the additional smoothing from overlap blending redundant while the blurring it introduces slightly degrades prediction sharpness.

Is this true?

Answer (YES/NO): NO